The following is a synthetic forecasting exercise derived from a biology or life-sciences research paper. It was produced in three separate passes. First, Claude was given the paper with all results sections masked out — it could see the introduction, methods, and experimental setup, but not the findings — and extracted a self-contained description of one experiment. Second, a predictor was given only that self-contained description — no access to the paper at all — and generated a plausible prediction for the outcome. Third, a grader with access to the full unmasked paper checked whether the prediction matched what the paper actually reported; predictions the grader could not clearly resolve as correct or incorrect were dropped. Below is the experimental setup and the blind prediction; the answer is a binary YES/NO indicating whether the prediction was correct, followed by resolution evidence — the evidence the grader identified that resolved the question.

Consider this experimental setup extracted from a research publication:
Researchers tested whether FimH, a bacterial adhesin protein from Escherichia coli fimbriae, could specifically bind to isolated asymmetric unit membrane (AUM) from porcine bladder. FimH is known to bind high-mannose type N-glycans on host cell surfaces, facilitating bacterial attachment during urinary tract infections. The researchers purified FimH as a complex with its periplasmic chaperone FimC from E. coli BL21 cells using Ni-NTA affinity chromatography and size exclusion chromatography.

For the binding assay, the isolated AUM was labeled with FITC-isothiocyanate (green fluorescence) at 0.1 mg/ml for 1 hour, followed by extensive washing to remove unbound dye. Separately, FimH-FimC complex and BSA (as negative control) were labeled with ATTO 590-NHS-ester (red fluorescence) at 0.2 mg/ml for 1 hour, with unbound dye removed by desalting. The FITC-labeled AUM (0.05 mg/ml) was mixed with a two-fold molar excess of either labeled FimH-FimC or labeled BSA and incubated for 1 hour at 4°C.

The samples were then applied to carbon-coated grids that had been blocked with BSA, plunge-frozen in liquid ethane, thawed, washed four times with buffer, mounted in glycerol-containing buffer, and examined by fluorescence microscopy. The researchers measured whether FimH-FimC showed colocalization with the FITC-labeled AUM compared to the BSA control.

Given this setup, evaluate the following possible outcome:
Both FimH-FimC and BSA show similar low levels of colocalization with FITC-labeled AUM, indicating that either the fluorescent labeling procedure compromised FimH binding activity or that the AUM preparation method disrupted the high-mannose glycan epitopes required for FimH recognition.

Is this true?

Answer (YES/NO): NO